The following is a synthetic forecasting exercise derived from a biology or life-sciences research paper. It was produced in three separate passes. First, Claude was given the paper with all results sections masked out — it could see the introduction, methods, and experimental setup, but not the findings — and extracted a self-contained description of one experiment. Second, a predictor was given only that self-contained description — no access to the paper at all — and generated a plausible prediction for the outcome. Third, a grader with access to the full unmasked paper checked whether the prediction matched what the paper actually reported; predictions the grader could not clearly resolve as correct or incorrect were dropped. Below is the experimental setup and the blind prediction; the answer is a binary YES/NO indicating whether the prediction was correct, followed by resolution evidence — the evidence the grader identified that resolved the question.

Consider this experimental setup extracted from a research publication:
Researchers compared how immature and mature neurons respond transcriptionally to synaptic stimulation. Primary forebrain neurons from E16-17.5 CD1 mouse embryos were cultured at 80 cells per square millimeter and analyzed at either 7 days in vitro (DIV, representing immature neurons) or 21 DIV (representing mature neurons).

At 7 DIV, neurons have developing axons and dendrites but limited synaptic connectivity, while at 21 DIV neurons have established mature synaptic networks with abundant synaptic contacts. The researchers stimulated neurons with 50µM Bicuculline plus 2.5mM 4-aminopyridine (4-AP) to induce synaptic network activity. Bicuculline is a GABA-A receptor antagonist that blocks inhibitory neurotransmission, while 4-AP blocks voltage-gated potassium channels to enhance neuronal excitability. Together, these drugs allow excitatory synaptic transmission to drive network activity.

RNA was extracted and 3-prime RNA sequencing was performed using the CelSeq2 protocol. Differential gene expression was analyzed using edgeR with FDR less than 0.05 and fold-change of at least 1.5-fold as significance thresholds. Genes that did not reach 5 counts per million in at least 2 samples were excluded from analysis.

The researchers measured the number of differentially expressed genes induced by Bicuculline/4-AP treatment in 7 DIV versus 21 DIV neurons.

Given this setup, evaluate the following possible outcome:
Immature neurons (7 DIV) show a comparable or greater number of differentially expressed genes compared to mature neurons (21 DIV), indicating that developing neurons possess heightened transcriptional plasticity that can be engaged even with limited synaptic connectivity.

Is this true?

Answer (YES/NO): NO